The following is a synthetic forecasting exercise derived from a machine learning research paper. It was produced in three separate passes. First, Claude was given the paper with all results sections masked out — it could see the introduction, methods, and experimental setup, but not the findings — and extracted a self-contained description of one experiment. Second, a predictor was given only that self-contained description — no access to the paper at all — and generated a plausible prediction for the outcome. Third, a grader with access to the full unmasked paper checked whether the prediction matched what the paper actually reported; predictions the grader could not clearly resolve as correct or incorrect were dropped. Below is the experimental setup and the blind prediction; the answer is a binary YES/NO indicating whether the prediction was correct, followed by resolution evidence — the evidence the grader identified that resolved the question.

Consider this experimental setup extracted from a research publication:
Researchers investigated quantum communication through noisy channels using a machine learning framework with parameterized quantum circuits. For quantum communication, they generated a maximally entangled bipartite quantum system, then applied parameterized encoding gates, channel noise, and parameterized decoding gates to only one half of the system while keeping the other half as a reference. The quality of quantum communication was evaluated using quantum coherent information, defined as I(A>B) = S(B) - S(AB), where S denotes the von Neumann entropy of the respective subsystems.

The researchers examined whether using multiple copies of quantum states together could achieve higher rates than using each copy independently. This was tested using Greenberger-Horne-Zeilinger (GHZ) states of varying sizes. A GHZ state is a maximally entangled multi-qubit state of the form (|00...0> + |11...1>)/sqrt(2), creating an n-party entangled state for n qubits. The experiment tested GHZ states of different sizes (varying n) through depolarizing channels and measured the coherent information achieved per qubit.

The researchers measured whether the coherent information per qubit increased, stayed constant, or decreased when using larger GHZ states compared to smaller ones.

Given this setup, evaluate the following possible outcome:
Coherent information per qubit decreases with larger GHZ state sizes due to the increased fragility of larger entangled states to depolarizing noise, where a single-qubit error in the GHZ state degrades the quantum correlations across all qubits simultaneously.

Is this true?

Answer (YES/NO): NO